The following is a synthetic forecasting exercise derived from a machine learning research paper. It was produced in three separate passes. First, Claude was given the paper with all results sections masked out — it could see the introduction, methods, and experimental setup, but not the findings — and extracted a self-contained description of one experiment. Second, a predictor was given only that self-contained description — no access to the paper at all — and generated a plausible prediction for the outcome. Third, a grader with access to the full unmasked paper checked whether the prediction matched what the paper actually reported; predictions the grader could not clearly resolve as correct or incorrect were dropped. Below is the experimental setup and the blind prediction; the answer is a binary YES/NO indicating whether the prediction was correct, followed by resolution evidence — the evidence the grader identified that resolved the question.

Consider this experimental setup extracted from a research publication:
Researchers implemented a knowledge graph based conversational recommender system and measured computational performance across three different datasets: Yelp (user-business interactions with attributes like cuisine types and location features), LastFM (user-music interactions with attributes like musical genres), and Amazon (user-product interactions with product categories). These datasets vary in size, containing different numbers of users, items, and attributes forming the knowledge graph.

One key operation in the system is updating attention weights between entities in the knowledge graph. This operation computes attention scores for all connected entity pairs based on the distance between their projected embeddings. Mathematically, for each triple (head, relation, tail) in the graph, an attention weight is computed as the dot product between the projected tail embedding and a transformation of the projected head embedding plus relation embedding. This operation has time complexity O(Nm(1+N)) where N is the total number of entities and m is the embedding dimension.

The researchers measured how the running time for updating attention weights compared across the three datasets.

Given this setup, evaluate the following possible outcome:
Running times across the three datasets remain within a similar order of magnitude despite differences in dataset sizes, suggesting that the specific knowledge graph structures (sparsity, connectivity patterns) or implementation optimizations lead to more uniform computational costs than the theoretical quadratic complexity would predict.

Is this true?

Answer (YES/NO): NO